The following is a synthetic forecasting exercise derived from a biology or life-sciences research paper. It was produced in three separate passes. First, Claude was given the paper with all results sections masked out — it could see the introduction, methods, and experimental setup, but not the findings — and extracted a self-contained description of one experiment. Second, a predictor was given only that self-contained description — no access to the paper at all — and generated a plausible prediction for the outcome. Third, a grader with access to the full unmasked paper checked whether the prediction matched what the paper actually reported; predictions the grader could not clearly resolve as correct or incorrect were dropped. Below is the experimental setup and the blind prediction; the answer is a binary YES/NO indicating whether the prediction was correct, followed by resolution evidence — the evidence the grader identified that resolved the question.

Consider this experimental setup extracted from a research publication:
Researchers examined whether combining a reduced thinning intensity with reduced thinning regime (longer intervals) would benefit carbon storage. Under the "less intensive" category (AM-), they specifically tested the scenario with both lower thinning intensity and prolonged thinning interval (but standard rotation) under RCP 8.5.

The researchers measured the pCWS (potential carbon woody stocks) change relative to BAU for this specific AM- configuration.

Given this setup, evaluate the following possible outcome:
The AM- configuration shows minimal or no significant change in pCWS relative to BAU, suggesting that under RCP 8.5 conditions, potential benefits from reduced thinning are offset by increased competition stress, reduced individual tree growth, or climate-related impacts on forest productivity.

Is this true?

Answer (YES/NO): NO